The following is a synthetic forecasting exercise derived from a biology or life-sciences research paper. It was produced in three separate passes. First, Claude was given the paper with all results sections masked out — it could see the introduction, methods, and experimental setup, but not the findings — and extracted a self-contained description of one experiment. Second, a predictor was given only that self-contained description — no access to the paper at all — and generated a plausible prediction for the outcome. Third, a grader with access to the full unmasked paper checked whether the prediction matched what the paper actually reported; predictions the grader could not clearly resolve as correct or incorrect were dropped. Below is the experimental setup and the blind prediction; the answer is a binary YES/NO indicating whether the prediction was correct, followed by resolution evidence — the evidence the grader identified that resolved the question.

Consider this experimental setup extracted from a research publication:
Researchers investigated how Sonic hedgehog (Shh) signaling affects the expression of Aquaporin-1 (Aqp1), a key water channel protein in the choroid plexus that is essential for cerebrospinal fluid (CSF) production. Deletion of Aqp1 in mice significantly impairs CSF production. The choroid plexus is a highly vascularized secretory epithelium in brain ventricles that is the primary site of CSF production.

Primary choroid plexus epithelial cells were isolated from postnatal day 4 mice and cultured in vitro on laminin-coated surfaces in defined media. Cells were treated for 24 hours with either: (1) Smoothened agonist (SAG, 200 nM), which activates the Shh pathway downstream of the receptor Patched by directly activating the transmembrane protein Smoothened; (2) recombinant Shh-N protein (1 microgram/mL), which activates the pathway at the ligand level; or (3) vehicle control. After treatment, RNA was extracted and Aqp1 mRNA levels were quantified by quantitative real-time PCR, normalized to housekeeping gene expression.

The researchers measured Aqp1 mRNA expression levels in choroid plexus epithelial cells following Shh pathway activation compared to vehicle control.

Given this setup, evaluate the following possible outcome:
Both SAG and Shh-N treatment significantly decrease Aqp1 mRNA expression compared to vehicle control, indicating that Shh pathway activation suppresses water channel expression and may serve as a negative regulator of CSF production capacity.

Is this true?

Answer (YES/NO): YES